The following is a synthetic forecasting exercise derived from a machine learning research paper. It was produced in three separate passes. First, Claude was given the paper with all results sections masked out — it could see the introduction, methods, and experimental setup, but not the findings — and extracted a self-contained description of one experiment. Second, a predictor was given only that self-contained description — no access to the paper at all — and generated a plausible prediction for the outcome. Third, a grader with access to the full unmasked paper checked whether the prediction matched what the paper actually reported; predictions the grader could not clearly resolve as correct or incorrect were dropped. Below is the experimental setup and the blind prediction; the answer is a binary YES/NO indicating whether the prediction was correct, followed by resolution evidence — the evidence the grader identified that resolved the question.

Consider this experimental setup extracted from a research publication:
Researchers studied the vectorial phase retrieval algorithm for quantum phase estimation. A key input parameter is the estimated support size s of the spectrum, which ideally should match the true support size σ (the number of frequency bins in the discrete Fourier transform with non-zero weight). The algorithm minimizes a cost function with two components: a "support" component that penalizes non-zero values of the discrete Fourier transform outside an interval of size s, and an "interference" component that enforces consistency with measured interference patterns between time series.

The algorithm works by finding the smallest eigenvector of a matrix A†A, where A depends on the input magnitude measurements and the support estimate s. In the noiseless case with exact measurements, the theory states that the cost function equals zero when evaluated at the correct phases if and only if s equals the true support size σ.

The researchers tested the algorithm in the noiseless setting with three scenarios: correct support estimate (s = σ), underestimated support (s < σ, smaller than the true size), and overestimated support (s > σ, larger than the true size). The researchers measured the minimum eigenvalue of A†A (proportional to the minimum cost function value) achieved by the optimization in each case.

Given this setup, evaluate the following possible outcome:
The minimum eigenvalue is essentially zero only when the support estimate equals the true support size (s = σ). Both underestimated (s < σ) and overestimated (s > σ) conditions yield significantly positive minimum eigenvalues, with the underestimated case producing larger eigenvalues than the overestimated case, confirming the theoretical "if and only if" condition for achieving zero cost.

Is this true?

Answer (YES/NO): NO